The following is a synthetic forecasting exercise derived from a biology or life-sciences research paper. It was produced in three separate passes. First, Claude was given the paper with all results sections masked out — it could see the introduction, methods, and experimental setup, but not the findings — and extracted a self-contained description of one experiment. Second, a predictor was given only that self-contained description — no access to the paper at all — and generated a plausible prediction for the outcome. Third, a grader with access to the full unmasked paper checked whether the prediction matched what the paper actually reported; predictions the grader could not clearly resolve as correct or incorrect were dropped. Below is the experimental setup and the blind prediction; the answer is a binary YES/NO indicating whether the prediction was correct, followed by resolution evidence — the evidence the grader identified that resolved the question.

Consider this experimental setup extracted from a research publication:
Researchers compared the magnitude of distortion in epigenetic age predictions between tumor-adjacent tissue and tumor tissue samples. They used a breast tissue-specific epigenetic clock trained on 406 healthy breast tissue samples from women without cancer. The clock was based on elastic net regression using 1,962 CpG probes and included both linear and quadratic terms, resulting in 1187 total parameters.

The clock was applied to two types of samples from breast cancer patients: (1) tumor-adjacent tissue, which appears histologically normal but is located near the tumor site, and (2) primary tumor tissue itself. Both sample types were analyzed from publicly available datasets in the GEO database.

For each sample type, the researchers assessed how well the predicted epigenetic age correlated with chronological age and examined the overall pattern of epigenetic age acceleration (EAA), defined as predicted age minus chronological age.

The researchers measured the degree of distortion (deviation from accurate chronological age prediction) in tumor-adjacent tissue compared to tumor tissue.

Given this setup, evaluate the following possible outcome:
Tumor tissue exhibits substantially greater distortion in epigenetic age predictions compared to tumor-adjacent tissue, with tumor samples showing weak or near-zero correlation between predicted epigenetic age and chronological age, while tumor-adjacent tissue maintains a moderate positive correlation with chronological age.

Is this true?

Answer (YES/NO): NO